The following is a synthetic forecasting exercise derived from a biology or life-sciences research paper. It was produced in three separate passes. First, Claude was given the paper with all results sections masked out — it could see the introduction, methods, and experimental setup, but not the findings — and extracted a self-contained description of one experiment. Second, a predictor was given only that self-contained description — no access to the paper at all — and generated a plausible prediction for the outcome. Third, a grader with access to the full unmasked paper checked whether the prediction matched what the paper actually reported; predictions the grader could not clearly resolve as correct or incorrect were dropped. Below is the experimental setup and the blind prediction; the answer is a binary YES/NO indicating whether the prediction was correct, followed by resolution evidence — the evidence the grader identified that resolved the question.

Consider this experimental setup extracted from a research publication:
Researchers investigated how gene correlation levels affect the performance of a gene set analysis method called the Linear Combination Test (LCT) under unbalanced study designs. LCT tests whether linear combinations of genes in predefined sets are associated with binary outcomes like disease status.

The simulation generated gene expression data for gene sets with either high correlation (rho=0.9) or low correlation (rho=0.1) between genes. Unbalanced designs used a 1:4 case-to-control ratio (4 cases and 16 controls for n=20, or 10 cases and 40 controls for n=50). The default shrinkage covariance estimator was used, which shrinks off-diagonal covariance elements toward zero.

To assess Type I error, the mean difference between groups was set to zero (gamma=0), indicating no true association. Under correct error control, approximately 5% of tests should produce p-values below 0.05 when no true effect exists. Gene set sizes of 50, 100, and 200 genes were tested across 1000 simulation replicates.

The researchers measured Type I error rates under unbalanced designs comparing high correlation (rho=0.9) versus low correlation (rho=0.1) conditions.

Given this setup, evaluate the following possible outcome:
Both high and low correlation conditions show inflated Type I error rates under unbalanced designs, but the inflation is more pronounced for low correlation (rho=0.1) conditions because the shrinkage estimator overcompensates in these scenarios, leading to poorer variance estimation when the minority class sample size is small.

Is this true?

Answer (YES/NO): NO